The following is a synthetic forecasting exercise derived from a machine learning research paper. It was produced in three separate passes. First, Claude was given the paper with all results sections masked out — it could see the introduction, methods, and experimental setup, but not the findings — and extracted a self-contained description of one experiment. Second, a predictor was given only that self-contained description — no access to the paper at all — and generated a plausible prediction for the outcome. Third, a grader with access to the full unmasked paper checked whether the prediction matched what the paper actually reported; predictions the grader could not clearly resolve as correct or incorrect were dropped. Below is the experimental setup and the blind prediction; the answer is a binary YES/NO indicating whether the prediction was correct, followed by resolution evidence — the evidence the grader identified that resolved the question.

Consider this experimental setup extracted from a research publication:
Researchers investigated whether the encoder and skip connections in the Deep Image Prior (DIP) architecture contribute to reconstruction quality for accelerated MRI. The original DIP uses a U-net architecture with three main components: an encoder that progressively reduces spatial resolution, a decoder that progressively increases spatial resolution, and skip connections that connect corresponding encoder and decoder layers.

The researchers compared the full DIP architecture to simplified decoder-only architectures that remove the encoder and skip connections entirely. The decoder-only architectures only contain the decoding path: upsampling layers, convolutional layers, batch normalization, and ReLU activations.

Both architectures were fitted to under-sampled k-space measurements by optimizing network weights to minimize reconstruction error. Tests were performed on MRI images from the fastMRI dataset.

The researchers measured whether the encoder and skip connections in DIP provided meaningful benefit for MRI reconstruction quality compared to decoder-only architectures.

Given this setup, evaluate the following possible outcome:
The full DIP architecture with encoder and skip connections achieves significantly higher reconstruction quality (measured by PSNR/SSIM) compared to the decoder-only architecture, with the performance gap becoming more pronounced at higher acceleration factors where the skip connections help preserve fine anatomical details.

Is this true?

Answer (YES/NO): NO